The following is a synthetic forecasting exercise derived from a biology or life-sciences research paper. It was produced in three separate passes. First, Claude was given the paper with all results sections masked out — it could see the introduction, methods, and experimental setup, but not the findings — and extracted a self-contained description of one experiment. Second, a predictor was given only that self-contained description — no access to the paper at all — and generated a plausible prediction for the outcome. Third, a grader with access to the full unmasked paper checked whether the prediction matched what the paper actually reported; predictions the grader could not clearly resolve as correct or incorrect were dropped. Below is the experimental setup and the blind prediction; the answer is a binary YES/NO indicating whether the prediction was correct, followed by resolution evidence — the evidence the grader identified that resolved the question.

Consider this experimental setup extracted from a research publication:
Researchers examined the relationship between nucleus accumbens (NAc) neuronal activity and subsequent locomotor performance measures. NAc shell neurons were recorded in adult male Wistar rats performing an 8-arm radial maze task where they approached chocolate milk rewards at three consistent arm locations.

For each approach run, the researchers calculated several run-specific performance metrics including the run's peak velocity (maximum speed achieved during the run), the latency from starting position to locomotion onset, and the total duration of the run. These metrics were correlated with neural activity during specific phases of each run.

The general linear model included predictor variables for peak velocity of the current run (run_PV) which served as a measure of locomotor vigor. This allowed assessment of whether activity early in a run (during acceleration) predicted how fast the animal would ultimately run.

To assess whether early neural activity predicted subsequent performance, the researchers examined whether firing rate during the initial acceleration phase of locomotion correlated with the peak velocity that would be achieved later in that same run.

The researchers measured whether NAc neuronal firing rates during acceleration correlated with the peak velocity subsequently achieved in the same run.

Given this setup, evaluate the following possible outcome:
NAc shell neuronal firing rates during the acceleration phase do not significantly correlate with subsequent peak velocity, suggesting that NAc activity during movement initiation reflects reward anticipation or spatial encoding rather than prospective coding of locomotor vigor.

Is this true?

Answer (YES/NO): NO